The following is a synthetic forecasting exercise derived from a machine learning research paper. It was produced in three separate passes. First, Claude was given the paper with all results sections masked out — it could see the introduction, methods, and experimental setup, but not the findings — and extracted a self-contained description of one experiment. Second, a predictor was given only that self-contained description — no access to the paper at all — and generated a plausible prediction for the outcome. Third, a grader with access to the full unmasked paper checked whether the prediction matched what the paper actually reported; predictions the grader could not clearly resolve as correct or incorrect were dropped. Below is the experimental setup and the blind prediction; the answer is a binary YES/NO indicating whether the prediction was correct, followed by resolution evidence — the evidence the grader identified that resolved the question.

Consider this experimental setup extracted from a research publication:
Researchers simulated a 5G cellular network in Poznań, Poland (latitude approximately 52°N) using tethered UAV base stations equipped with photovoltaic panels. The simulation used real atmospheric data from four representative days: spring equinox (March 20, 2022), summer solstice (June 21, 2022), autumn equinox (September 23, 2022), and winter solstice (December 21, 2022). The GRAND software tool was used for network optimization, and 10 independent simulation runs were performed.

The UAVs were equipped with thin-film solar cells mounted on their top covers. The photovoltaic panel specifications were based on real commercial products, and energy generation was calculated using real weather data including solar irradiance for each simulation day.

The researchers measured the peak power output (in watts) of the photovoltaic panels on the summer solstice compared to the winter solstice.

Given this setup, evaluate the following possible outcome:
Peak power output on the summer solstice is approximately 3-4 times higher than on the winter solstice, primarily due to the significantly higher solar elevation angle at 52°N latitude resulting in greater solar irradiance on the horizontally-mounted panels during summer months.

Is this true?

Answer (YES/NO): NO